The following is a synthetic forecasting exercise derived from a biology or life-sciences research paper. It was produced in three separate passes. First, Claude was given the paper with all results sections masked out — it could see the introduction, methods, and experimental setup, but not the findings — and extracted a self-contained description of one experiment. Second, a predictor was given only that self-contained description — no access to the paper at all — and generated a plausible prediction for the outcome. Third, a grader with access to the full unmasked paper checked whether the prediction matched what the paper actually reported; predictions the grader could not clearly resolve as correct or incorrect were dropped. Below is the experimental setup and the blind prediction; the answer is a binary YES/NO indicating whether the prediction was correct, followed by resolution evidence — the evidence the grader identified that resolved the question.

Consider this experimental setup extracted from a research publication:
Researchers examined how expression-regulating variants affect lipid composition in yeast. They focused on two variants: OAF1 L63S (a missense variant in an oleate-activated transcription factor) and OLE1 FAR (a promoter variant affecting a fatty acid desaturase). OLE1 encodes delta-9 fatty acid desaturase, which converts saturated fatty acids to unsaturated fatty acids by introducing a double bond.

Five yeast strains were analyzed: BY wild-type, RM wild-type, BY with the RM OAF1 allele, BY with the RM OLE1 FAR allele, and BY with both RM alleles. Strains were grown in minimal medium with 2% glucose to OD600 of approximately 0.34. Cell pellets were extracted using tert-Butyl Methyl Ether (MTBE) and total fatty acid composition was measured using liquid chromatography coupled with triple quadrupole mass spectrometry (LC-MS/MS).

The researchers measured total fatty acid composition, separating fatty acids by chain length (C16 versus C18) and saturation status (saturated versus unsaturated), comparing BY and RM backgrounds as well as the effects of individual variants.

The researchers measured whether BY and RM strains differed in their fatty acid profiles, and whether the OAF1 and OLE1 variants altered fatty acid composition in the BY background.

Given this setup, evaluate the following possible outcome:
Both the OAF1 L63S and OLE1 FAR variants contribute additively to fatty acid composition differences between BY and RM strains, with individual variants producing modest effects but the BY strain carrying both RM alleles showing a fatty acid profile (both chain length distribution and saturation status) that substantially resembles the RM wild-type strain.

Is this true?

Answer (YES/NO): NO